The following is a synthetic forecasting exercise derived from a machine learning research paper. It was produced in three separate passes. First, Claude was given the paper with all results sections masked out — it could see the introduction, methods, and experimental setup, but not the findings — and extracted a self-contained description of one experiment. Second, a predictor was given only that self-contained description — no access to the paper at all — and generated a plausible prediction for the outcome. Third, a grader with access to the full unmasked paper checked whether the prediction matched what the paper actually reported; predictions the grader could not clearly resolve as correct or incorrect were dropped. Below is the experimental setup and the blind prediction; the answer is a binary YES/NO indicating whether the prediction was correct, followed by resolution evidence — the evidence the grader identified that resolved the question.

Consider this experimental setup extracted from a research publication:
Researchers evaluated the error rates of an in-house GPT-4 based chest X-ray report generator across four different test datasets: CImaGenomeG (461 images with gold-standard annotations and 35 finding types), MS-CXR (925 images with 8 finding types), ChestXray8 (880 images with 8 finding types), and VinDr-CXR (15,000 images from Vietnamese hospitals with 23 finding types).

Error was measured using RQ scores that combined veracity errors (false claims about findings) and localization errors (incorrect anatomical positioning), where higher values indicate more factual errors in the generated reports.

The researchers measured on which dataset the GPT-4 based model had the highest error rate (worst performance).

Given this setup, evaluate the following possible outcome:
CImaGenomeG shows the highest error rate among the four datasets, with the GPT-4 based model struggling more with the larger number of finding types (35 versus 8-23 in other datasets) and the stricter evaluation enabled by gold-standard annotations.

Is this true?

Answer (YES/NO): YES